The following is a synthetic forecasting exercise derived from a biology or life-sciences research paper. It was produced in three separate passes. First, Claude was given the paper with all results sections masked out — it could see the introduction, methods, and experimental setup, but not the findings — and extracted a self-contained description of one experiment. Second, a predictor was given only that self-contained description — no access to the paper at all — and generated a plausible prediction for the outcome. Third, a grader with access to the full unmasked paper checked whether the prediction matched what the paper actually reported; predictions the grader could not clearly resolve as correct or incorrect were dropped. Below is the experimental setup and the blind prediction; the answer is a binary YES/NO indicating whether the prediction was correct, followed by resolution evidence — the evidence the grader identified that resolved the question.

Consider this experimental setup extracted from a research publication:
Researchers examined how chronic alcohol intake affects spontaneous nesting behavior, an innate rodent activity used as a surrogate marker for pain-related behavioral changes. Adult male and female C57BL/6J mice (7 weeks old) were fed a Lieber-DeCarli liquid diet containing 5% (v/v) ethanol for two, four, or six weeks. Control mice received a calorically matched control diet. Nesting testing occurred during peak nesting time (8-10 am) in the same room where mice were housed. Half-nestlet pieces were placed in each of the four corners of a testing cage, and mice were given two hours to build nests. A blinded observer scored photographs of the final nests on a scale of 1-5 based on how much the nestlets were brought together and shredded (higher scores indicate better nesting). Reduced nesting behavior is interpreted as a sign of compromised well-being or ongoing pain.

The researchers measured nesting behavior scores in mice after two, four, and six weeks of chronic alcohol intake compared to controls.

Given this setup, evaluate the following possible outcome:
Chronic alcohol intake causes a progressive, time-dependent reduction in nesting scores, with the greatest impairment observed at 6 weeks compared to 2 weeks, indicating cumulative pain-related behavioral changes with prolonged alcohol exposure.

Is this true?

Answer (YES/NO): NO